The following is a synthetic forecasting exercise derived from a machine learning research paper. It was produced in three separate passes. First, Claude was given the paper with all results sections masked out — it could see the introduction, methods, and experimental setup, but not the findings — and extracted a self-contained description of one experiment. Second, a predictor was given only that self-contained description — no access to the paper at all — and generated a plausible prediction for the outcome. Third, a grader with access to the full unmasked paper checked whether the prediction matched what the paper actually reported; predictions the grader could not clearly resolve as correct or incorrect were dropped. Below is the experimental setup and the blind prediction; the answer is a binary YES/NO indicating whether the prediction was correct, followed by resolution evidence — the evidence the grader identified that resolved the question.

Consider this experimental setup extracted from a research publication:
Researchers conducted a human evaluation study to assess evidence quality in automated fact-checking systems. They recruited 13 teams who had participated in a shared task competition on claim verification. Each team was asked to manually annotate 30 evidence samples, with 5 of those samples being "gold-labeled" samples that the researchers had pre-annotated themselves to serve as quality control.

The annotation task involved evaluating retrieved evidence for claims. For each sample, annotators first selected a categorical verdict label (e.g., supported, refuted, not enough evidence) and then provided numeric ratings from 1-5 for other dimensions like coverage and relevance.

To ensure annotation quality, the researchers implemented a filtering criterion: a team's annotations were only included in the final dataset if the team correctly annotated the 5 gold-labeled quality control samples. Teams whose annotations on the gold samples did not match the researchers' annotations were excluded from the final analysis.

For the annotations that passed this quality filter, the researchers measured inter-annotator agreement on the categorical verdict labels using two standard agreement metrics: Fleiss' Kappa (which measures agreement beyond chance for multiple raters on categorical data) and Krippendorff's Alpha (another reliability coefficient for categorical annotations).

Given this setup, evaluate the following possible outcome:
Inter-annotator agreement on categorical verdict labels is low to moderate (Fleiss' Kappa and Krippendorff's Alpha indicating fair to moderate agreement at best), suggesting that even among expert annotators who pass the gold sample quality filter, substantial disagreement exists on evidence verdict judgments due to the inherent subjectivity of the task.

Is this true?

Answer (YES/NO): NO